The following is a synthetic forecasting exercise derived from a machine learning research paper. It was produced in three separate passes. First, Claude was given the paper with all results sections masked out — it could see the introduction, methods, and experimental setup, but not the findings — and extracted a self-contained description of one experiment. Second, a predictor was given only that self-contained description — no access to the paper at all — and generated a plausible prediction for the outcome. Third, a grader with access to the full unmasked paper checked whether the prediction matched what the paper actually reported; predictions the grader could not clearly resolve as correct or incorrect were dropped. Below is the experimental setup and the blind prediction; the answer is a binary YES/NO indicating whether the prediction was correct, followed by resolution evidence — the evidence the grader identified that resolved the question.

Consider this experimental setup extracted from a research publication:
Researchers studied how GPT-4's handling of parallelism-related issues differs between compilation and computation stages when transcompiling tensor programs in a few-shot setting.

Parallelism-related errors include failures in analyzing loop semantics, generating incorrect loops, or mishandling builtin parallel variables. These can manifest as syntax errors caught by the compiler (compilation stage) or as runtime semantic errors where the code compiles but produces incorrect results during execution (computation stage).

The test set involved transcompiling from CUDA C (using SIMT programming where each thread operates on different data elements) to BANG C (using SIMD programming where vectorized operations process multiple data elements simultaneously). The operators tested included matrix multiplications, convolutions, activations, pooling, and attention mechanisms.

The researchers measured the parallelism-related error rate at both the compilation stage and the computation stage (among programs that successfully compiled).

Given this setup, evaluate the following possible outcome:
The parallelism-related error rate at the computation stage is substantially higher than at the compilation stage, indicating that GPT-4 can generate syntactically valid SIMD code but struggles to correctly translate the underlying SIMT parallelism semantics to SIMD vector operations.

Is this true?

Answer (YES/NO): YES